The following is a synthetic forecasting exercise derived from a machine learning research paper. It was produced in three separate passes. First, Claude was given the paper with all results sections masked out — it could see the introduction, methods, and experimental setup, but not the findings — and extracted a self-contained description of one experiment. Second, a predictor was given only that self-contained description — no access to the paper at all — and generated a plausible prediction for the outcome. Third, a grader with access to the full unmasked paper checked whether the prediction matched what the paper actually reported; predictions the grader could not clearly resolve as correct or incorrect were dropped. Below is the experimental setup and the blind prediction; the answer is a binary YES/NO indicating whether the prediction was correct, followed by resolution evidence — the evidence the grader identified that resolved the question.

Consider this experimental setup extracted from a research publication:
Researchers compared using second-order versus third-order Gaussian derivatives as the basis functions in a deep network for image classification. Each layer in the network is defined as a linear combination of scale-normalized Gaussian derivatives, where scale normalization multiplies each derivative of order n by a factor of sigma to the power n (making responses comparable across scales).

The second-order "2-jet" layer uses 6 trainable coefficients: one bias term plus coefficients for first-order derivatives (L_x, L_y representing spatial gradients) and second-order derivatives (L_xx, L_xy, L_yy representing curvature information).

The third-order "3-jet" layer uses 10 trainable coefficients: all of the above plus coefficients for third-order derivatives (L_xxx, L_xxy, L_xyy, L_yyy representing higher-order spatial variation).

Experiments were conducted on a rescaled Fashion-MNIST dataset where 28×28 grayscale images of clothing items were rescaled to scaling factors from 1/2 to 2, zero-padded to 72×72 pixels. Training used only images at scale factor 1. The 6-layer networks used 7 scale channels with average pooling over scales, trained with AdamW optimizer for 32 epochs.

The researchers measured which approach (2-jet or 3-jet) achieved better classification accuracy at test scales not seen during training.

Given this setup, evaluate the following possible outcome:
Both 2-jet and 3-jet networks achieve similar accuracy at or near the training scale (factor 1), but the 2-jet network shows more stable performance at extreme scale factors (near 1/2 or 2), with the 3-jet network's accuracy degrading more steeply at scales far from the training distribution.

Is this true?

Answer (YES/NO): NO